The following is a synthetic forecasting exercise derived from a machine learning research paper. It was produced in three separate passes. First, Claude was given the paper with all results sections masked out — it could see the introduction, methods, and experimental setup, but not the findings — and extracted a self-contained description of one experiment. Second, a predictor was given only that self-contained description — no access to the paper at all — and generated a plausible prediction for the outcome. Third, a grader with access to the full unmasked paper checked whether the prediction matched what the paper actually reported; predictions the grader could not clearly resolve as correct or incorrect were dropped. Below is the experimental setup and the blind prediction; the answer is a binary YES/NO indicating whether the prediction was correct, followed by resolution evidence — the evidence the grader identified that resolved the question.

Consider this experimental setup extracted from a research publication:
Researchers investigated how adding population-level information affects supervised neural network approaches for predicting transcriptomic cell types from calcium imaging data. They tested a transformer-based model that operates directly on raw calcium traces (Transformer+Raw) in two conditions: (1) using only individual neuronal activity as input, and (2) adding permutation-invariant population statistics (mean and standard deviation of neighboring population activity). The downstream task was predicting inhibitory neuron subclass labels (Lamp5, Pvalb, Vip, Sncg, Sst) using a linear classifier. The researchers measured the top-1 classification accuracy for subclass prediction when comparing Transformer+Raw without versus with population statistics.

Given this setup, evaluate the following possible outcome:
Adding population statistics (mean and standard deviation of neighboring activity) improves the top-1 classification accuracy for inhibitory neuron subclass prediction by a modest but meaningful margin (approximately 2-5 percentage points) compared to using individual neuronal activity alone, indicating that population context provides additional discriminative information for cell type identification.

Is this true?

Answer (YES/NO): NO